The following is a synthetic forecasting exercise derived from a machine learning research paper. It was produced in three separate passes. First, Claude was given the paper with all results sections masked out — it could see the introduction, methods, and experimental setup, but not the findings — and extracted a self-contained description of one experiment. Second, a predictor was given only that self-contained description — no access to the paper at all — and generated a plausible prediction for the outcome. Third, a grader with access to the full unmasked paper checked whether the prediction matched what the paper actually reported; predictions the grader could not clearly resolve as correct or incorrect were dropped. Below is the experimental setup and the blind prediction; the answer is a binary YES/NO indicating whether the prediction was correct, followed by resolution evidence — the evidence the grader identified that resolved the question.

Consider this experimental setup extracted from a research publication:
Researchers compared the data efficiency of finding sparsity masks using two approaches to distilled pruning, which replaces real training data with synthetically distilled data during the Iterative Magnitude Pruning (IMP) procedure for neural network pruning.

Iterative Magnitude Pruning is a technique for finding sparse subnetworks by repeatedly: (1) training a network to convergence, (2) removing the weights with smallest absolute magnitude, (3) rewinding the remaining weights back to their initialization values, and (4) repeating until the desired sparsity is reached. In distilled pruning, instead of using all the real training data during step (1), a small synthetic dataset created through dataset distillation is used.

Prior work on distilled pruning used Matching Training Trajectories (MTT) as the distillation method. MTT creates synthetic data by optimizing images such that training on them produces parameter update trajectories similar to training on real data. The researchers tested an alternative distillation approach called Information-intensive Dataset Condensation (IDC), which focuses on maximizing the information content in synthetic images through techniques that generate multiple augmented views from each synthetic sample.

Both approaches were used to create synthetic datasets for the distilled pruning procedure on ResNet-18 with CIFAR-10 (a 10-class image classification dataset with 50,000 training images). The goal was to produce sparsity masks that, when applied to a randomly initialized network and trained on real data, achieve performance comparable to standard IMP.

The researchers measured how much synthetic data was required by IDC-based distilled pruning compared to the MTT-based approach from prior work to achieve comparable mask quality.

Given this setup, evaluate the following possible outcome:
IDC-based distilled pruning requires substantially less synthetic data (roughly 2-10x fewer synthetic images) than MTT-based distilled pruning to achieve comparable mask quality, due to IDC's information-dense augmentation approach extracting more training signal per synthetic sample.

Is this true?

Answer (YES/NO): YES